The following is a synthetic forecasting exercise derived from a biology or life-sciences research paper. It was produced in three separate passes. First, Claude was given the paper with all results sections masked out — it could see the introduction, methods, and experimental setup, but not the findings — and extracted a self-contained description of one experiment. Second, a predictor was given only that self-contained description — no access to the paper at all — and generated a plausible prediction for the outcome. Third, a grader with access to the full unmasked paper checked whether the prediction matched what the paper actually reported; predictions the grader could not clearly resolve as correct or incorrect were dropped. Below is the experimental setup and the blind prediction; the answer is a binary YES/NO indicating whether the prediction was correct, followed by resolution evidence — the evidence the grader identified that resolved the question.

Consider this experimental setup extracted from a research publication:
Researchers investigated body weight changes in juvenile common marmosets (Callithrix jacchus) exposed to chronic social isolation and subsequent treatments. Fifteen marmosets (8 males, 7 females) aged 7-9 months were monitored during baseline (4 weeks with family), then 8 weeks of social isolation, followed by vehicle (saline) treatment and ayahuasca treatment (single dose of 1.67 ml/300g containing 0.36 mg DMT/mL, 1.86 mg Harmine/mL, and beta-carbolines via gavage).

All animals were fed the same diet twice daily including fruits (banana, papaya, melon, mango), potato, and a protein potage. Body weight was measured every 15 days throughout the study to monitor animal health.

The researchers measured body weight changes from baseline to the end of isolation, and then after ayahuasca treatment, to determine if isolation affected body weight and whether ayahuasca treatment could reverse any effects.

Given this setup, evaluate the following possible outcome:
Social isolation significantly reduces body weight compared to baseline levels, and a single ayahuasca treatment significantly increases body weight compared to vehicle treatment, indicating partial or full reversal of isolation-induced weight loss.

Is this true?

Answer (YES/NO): NO